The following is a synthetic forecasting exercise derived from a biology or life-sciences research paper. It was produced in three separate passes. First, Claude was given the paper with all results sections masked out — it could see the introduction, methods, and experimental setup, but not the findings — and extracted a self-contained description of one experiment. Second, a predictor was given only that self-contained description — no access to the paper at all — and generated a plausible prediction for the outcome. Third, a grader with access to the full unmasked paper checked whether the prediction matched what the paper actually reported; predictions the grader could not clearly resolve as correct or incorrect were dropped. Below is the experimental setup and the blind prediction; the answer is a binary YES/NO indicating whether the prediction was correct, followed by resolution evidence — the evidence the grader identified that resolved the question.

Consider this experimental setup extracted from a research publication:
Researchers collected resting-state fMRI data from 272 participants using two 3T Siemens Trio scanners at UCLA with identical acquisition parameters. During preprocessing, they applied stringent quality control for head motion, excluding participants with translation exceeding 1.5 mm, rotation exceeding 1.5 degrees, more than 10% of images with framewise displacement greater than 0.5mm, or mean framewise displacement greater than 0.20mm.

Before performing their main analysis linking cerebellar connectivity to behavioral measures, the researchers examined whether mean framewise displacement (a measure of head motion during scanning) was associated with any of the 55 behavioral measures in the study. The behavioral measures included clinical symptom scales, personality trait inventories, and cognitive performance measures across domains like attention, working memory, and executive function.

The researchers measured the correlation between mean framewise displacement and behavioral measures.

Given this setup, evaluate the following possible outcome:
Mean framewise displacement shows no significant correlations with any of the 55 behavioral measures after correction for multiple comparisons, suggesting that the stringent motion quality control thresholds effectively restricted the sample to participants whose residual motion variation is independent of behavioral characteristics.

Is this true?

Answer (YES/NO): NO